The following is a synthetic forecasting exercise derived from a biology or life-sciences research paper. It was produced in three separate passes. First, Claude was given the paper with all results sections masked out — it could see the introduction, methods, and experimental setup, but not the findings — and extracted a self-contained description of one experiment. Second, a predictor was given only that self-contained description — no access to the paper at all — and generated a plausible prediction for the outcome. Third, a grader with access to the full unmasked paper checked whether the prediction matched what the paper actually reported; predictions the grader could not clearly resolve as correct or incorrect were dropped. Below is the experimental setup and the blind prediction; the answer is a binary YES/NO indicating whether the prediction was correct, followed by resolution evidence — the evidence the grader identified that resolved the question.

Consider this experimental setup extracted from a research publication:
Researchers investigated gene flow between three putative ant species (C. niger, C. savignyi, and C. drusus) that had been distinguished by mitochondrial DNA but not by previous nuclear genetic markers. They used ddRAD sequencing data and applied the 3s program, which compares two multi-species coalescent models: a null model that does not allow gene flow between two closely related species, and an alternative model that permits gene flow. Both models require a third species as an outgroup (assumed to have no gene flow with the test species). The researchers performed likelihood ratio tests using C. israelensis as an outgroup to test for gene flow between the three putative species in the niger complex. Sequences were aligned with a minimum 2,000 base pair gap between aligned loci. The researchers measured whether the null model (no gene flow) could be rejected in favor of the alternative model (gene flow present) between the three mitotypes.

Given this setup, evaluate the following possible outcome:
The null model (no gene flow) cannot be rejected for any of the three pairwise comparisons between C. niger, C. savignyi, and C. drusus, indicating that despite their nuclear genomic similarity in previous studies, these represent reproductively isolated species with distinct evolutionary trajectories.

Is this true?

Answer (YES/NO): NO